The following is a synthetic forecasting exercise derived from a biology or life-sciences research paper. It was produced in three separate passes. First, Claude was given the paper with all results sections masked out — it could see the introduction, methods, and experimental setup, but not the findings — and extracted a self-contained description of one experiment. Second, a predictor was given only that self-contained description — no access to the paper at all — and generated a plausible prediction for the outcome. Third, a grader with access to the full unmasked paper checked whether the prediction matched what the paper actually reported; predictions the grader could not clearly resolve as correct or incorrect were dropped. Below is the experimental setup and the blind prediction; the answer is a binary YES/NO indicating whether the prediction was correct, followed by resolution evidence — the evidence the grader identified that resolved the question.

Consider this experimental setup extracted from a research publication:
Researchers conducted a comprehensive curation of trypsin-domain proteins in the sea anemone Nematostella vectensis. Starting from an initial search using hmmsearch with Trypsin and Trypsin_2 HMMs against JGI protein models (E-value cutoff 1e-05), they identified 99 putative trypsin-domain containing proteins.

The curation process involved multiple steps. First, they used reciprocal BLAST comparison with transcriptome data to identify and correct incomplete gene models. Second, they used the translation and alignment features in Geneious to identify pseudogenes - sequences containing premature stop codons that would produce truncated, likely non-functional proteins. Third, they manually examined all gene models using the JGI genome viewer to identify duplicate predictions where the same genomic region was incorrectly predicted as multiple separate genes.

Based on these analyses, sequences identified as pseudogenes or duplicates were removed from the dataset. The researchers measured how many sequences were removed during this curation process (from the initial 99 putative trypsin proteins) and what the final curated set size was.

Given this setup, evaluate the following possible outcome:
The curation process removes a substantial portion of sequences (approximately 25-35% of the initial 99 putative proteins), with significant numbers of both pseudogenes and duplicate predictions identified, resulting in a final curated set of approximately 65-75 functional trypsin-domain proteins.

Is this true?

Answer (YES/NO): NO